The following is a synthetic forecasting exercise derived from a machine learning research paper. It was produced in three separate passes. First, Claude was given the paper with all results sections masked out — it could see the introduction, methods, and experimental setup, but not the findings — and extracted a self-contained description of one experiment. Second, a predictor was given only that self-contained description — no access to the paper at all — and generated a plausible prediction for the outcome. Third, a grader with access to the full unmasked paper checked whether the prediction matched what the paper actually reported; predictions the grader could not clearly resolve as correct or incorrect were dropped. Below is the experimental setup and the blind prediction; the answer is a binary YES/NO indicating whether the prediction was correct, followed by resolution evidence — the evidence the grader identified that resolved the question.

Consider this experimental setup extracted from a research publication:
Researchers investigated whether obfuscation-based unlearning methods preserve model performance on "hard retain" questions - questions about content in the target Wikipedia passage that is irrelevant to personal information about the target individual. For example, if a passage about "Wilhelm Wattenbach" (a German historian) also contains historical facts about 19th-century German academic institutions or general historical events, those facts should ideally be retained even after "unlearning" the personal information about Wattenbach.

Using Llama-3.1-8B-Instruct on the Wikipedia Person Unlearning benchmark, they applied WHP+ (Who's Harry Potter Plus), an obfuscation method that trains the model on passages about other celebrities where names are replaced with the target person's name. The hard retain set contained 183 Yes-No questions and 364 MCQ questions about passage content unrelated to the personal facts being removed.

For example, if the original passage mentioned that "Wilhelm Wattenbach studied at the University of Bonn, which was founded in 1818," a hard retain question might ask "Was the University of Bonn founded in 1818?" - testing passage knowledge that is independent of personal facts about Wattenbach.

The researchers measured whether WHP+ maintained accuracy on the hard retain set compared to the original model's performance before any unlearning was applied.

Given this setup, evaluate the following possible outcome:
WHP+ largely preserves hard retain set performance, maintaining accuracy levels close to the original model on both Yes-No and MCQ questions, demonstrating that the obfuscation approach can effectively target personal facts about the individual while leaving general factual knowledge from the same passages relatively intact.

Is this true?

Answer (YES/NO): NO